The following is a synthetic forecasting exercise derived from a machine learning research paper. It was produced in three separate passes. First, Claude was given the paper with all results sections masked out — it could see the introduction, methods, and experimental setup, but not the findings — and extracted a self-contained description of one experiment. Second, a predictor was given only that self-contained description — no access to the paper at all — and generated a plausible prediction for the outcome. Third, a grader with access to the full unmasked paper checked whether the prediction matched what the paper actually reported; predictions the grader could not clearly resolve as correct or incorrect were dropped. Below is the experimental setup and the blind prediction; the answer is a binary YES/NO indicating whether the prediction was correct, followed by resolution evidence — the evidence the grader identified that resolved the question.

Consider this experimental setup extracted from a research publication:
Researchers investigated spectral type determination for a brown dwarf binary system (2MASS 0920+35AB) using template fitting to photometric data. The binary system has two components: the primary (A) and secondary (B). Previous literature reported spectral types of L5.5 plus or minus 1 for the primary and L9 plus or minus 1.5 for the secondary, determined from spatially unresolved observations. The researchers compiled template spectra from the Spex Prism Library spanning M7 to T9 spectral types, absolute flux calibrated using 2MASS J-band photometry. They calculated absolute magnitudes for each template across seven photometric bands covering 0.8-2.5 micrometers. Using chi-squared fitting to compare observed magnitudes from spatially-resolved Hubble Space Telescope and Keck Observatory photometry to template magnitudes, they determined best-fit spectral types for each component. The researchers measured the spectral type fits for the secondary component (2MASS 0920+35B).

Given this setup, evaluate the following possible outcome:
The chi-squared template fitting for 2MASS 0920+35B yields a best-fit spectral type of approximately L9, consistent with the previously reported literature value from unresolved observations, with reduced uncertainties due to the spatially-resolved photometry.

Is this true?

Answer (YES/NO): NO